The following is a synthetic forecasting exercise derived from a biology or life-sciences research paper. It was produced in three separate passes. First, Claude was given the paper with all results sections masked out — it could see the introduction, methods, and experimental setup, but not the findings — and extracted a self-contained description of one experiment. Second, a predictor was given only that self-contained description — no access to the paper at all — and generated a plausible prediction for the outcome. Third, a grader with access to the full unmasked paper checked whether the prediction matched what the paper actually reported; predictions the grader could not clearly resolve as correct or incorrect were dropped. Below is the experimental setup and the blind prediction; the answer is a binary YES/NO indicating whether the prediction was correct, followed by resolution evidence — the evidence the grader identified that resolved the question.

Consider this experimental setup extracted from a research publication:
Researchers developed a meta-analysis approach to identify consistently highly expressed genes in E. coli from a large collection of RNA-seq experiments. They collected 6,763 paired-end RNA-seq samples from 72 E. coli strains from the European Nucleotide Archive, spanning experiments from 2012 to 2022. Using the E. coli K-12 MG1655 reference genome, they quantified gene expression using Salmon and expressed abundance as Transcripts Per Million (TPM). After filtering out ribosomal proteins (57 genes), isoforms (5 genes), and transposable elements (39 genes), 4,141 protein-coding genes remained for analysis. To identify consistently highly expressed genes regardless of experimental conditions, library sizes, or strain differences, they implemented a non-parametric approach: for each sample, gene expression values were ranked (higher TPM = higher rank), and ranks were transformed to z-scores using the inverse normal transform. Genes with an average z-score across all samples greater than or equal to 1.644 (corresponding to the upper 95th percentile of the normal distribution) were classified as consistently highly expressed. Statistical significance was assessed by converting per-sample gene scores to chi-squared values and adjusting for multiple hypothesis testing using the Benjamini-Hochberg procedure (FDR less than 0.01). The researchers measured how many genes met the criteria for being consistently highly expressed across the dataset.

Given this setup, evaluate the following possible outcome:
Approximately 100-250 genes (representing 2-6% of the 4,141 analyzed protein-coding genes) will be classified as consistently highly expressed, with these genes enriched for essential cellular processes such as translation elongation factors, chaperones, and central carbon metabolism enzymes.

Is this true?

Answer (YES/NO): NO